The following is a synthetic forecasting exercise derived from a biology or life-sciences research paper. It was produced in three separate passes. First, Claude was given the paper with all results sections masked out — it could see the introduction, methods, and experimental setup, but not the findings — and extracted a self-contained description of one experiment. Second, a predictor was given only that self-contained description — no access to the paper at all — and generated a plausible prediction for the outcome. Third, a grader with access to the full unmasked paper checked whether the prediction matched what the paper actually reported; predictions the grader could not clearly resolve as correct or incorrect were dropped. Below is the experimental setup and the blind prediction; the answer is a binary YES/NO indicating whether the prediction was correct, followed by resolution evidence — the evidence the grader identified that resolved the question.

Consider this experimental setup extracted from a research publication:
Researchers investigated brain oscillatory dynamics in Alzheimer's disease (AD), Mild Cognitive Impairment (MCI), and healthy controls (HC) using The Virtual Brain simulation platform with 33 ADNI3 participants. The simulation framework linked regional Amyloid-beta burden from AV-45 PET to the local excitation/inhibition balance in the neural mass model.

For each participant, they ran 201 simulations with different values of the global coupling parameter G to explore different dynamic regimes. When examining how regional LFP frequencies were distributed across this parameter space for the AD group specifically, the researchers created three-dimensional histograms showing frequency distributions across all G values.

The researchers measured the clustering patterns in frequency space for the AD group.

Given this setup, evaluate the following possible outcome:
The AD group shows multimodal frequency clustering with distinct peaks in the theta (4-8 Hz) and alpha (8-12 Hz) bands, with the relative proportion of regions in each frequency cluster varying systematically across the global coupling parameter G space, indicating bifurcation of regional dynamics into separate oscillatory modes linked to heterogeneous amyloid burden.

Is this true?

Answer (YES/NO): YES